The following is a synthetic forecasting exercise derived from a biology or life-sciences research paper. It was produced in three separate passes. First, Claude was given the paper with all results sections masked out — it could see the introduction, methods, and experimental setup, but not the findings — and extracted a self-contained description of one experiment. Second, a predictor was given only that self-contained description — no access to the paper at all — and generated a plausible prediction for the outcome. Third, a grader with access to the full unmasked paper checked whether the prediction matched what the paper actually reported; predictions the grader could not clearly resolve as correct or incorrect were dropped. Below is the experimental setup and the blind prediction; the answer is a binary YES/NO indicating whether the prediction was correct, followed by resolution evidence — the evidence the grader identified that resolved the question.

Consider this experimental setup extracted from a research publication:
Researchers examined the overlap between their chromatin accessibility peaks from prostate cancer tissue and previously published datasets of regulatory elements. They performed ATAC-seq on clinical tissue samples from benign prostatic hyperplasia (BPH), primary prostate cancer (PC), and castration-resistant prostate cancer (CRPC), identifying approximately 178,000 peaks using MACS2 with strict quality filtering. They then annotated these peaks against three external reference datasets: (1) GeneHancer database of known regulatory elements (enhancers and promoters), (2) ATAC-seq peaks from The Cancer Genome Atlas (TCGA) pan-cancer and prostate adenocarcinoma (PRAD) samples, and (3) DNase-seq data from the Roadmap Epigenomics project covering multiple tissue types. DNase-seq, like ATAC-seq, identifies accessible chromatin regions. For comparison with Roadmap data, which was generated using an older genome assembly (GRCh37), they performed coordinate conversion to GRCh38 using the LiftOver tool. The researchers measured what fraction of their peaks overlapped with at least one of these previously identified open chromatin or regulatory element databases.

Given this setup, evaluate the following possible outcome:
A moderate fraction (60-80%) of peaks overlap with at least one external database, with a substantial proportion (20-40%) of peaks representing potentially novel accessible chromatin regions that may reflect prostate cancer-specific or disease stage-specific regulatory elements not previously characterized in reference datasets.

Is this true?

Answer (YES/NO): YES